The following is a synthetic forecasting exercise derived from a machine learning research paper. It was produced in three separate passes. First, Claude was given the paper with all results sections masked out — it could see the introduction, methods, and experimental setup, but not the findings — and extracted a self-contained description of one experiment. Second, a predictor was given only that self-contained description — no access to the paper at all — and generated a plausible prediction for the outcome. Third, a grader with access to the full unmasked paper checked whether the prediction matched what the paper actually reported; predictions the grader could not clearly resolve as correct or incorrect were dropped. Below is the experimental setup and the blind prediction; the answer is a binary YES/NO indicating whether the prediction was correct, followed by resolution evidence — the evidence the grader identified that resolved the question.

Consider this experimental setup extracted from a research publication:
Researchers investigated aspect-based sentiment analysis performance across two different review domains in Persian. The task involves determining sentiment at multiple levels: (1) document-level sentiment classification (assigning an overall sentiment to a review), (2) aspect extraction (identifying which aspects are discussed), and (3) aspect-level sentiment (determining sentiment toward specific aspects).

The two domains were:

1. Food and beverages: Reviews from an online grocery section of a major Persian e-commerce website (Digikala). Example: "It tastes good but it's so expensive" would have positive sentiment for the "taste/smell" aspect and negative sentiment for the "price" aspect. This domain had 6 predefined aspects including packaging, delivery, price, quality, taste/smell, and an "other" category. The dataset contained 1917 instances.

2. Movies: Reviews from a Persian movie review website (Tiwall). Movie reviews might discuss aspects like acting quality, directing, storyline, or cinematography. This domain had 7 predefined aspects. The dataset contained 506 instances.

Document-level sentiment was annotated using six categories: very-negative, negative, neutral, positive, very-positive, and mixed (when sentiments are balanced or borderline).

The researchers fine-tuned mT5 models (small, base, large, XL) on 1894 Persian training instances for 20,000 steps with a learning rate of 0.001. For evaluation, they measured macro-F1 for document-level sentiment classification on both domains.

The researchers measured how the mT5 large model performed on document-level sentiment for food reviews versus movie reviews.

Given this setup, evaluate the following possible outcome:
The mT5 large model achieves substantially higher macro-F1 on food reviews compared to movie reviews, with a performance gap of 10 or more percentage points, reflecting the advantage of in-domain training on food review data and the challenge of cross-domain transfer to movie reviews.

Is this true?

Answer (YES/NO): NO